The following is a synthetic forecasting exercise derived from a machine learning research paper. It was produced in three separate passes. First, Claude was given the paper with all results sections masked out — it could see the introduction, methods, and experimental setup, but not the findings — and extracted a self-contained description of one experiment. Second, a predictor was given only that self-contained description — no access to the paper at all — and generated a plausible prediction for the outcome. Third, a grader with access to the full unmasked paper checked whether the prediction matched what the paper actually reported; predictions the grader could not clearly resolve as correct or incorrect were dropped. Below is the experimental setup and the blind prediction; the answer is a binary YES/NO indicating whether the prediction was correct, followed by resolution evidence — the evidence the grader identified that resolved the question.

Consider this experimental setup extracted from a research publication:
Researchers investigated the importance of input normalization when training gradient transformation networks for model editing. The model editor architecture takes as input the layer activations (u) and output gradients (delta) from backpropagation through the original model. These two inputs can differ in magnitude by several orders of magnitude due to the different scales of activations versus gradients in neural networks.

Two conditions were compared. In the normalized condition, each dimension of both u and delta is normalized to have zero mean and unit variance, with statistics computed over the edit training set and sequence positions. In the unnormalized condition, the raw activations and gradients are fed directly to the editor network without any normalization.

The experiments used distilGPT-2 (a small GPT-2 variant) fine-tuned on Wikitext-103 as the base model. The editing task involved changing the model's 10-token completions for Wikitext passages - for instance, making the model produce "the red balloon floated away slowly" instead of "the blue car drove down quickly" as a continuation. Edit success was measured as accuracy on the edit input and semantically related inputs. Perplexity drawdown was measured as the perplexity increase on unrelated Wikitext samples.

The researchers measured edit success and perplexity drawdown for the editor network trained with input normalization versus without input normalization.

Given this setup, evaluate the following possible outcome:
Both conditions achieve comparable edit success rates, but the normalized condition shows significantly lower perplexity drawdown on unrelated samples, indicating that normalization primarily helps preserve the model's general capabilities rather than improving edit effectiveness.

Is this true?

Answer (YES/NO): NO